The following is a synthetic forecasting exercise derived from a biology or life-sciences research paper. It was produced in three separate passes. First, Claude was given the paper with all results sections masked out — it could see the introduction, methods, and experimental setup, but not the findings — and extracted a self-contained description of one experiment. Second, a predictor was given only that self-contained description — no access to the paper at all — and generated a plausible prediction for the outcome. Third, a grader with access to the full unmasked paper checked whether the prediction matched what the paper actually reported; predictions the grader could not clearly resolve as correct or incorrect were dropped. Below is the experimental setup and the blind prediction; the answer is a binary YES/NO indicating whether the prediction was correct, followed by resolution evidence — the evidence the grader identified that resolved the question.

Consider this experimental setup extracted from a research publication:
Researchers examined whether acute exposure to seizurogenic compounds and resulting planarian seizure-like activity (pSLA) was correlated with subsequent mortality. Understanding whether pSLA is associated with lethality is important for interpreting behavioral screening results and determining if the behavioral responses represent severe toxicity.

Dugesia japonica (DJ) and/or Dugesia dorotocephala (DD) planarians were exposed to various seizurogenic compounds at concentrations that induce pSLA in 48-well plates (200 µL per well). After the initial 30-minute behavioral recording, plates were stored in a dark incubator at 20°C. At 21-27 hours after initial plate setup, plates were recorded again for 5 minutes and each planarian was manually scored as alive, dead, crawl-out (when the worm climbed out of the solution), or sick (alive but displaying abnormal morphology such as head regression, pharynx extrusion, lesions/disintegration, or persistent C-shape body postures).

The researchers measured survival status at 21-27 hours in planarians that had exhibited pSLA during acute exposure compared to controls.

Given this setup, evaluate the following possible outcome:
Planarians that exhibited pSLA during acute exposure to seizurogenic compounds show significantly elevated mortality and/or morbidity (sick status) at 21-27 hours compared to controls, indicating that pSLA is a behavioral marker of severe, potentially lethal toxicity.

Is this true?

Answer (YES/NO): NO